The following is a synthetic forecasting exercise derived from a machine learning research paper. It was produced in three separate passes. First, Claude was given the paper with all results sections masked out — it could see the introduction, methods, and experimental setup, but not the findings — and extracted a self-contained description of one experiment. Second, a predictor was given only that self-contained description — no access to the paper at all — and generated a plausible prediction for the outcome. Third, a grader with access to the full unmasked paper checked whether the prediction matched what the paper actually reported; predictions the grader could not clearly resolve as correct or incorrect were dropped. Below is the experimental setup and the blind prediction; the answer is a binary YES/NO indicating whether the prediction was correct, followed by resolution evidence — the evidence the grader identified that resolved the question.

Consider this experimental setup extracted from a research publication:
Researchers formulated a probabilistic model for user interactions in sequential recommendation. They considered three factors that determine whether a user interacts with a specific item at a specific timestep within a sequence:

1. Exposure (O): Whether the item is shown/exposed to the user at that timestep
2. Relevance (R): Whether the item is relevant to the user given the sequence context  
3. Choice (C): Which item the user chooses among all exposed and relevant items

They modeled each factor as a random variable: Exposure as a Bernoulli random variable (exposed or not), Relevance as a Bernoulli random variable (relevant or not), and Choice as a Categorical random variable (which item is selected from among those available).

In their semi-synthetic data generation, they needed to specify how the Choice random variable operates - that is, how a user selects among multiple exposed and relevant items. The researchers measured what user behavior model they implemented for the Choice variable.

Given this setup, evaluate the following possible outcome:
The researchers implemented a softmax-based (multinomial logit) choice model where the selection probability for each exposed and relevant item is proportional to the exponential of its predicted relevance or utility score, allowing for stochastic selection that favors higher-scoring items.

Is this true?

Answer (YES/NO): NO